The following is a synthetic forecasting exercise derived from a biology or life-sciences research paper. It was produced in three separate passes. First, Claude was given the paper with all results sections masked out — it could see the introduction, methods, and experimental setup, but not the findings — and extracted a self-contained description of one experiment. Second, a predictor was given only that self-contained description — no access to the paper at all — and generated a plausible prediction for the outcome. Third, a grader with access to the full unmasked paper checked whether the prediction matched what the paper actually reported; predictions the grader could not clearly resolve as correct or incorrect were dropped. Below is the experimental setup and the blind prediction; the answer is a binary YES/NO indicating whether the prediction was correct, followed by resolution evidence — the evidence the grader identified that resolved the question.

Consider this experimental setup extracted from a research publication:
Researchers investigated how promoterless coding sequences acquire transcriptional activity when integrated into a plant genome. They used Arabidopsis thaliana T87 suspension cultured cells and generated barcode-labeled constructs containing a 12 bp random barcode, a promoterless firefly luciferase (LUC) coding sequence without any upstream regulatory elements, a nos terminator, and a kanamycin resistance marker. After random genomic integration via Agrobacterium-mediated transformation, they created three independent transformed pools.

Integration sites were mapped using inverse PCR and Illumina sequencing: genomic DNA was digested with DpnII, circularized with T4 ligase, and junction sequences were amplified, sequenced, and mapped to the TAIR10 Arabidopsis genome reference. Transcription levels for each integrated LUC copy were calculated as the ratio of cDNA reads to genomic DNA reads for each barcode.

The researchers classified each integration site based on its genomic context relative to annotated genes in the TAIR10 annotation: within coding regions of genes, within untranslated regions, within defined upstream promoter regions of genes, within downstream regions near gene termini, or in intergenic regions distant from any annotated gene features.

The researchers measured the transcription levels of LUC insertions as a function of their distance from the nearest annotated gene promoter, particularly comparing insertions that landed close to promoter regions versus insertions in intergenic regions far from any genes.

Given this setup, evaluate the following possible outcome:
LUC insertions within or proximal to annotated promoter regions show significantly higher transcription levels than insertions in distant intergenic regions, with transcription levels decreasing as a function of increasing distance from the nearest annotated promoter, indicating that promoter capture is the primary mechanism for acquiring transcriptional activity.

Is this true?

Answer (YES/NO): NO